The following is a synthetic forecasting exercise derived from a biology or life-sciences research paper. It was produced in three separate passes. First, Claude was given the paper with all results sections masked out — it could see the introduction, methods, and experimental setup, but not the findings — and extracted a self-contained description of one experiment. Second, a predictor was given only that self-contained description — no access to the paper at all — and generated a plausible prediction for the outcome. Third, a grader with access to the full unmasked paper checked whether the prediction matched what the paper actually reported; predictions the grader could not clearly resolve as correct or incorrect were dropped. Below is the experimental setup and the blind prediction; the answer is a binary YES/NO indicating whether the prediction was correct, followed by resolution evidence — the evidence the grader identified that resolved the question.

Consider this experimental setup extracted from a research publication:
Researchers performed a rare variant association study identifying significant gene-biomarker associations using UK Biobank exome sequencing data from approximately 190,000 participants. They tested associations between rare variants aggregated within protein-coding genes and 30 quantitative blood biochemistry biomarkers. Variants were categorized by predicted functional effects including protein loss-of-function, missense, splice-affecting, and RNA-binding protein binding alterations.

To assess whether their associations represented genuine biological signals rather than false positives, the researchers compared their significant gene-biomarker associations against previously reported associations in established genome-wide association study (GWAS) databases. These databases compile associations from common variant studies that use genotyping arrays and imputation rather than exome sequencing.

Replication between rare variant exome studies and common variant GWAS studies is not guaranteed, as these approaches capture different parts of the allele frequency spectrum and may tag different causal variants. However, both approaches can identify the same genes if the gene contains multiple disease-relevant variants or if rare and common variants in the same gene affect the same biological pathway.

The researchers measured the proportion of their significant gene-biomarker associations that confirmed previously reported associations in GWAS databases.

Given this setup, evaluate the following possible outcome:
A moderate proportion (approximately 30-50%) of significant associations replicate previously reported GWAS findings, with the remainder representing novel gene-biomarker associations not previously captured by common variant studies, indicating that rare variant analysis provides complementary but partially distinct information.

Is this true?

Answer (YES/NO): NO